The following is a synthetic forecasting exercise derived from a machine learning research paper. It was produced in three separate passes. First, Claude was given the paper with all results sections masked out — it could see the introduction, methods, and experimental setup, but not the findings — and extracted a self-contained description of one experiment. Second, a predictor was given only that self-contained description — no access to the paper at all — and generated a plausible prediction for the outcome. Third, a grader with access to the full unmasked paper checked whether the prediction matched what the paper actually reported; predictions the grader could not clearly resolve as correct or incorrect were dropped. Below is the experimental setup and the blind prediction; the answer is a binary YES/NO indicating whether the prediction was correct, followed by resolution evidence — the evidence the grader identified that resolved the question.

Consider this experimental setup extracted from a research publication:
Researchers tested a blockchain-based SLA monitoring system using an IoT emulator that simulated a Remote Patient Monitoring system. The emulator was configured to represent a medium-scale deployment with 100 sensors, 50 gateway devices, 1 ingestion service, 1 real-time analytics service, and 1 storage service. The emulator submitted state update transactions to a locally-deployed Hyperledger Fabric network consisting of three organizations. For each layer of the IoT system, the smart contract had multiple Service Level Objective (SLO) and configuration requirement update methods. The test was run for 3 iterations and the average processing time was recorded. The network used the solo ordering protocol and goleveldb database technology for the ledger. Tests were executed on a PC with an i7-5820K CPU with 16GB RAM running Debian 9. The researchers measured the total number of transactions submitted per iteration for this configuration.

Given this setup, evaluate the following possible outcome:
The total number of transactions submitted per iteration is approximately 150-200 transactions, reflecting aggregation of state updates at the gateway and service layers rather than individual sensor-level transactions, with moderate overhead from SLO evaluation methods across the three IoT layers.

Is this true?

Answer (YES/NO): NO